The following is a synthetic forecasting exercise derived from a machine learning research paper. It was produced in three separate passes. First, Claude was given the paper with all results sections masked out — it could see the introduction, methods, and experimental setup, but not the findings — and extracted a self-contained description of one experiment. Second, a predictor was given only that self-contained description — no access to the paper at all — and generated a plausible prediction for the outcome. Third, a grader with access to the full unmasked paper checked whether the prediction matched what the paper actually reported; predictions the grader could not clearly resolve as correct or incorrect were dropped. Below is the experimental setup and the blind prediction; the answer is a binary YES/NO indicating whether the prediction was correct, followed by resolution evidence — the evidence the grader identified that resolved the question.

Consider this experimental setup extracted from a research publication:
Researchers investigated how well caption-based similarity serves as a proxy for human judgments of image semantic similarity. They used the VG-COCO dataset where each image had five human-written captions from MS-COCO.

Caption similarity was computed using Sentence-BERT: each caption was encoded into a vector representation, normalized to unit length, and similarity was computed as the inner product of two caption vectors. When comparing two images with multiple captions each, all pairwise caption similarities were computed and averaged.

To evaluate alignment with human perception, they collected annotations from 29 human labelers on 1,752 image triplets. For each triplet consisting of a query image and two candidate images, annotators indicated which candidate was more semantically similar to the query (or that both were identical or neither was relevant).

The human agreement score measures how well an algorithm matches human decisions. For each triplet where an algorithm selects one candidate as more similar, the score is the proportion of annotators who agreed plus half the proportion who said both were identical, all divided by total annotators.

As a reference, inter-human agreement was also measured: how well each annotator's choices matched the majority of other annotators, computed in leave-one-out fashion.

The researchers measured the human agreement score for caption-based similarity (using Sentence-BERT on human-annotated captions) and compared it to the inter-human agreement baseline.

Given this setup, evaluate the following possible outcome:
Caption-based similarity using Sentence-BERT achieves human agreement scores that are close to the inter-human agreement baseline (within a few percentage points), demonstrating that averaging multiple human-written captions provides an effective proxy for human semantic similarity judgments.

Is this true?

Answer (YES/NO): YES